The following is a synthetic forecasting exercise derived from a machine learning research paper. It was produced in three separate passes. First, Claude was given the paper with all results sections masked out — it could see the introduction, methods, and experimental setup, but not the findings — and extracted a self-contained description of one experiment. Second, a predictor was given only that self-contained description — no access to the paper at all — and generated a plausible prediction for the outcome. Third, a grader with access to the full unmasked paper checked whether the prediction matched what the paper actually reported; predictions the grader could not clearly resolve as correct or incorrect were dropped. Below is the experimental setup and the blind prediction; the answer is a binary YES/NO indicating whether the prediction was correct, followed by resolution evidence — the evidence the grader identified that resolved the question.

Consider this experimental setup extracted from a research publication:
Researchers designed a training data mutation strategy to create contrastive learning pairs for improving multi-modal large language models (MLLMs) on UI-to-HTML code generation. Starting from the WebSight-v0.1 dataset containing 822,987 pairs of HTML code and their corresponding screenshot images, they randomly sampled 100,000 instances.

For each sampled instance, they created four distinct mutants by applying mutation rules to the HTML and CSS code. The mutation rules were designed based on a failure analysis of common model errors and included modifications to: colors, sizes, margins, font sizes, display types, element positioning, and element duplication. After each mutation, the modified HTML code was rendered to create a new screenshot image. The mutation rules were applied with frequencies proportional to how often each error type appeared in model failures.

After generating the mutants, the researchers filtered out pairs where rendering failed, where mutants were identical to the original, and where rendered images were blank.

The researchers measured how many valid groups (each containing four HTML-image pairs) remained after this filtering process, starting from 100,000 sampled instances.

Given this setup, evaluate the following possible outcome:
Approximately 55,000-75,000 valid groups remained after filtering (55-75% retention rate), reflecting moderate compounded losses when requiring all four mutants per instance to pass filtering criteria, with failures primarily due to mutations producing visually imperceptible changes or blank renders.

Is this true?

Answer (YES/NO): YES